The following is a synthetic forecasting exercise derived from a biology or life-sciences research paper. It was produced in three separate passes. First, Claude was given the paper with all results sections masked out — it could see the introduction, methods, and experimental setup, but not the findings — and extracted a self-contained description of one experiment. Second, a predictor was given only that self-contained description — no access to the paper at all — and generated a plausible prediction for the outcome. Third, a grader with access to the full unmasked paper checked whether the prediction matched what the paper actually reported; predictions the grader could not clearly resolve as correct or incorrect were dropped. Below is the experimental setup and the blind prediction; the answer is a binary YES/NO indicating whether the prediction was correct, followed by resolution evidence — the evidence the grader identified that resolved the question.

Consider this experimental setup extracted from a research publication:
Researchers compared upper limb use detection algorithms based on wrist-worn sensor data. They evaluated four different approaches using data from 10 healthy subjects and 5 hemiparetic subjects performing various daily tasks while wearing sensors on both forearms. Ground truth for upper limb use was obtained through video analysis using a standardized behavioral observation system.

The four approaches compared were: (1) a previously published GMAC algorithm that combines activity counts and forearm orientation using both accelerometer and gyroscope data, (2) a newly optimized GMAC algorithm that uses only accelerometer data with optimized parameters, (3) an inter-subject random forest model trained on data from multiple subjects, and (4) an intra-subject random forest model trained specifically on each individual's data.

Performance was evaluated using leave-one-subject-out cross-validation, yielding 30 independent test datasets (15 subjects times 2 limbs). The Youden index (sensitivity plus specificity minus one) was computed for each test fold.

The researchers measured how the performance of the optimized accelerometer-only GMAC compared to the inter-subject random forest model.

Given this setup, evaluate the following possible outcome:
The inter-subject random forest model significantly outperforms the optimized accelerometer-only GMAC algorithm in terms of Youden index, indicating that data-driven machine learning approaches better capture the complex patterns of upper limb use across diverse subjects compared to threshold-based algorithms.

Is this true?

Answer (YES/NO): NO